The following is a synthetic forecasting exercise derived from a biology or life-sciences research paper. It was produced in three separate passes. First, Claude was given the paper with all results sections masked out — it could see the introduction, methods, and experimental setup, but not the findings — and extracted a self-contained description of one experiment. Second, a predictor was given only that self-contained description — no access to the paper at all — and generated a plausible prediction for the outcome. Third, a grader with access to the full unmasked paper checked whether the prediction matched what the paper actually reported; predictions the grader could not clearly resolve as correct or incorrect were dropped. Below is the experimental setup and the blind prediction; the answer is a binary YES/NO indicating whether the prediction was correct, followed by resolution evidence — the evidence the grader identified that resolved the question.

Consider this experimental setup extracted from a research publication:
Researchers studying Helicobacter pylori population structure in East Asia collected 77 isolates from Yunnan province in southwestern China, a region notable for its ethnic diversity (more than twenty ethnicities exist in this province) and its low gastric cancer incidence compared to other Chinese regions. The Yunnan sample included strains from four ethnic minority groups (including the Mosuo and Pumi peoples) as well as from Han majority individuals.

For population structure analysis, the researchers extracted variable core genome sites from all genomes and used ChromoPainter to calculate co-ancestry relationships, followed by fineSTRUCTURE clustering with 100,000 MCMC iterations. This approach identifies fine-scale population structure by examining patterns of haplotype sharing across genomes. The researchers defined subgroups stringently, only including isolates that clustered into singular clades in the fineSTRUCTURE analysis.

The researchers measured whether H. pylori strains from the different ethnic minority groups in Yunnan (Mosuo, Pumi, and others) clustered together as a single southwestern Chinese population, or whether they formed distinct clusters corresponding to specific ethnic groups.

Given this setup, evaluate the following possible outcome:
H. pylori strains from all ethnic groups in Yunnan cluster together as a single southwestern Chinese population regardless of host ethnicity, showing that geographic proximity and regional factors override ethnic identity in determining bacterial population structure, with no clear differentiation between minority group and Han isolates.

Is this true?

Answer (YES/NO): NO